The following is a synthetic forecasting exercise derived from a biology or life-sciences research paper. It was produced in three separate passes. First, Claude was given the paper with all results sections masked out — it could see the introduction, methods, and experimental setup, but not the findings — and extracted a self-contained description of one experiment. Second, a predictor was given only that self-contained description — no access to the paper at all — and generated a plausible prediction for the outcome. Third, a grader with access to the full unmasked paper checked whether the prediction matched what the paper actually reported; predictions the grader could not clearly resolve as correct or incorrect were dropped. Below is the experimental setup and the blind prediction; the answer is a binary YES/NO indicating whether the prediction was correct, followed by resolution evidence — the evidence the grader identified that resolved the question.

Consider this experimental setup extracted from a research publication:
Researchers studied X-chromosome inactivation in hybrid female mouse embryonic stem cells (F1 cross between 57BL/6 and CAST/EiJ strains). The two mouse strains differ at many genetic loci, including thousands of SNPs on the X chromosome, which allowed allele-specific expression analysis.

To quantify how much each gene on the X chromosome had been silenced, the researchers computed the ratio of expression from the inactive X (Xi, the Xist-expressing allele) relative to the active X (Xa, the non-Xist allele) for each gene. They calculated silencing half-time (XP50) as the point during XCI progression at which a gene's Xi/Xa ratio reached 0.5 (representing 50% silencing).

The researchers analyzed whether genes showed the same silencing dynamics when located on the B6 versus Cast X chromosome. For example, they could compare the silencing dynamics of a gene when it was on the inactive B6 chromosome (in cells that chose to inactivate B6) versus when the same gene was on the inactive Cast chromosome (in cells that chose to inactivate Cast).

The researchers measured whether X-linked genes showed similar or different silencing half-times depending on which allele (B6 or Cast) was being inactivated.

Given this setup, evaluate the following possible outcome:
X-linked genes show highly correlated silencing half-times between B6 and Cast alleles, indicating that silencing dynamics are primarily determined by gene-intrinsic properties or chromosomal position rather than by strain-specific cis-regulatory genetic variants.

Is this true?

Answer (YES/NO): NO